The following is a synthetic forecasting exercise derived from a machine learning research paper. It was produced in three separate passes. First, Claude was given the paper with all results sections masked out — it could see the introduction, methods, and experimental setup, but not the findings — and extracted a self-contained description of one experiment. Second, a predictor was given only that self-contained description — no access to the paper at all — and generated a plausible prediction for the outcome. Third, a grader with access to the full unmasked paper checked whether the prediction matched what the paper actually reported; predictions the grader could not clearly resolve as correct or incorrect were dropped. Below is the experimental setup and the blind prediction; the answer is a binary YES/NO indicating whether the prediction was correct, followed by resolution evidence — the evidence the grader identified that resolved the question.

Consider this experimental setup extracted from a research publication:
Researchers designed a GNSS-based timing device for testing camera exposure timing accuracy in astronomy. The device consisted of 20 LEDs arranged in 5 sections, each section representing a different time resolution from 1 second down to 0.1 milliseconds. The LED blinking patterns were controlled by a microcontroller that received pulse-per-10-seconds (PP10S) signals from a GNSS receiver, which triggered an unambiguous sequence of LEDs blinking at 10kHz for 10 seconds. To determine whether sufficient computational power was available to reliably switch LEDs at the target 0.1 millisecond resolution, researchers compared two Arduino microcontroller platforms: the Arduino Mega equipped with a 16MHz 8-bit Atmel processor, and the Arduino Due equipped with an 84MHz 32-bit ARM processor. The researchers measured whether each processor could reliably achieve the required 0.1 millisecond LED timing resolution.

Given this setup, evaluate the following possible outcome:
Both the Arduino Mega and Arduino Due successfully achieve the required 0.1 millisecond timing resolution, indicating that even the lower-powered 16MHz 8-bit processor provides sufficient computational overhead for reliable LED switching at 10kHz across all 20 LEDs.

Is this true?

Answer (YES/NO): NO